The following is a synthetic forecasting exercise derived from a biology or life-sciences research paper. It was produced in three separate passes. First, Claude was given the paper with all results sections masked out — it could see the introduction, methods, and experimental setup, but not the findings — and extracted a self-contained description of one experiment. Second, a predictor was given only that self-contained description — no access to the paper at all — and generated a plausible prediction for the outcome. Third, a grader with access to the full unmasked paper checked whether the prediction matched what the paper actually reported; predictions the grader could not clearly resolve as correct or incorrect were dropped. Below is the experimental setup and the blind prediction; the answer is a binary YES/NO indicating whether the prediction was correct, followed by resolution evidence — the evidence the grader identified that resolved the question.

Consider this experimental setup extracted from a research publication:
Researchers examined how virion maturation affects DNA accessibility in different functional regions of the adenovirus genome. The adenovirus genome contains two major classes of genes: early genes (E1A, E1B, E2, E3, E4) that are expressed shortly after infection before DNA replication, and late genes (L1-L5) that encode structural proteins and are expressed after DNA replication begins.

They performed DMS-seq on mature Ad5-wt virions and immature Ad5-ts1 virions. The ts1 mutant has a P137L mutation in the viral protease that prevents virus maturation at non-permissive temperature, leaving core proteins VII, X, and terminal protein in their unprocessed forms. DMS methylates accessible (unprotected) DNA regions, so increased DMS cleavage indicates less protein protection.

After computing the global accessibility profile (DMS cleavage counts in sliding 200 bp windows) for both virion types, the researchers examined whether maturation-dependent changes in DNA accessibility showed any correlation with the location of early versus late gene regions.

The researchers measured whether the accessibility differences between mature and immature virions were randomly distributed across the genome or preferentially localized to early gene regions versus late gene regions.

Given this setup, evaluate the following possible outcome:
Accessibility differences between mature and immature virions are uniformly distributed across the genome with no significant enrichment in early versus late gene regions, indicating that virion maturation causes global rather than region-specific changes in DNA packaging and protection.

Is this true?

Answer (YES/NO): NO